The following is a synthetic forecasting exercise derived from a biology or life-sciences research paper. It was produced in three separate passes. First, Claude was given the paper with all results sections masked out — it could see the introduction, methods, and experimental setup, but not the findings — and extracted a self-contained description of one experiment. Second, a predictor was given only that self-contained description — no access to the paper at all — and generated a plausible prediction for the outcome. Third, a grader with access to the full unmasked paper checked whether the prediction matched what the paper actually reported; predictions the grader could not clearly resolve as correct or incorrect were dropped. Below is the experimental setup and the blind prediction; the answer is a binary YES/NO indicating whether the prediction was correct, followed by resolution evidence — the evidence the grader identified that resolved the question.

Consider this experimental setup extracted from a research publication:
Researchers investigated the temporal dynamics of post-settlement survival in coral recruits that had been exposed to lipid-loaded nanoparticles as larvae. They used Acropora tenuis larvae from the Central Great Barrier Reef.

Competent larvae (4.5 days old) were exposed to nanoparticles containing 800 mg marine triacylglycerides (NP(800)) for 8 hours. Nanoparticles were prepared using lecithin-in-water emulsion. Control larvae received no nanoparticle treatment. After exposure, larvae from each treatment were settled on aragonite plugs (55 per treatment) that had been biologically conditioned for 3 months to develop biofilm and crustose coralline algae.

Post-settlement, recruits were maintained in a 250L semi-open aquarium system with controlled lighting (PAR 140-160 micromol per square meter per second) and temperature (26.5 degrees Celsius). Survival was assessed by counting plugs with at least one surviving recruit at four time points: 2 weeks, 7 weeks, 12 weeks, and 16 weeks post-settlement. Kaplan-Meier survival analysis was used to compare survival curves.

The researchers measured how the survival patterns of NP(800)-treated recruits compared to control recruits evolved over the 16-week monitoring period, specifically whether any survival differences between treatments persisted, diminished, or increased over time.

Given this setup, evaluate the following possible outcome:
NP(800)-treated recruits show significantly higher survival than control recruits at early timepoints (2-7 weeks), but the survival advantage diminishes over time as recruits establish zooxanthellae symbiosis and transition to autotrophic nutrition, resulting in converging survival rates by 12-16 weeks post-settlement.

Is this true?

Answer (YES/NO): NO